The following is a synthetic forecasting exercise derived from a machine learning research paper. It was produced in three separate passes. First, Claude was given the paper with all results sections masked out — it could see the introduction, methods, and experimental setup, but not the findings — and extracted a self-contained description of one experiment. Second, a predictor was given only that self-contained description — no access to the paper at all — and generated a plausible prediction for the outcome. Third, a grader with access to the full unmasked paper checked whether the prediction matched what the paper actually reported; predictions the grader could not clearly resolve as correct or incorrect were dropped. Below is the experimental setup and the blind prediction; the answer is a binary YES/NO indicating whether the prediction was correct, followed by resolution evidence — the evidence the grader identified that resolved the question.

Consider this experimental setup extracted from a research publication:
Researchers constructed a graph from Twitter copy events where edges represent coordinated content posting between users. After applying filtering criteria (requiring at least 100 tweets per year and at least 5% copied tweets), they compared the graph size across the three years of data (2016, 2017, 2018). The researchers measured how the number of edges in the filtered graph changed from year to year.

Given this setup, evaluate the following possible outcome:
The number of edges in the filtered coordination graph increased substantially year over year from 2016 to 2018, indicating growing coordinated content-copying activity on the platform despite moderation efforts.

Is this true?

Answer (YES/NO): NO